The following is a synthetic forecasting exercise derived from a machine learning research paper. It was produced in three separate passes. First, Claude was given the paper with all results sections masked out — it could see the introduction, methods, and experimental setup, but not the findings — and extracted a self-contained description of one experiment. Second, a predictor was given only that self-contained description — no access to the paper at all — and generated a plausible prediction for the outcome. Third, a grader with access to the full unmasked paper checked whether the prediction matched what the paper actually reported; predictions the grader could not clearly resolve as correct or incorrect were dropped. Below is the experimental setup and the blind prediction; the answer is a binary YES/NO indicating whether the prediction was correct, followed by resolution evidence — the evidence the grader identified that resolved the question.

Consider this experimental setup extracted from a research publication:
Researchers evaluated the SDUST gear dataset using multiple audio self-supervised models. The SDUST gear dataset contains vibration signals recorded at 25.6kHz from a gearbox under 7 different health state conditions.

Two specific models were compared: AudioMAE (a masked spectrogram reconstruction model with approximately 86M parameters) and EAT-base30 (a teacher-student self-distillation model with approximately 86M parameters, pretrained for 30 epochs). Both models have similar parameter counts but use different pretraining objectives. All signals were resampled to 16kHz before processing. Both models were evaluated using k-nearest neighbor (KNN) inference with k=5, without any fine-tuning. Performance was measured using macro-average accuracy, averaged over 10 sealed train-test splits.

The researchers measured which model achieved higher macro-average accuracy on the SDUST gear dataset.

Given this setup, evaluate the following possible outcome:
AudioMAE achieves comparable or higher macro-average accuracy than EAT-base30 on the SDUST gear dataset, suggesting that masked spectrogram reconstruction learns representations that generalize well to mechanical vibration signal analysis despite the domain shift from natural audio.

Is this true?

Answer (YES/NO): YES